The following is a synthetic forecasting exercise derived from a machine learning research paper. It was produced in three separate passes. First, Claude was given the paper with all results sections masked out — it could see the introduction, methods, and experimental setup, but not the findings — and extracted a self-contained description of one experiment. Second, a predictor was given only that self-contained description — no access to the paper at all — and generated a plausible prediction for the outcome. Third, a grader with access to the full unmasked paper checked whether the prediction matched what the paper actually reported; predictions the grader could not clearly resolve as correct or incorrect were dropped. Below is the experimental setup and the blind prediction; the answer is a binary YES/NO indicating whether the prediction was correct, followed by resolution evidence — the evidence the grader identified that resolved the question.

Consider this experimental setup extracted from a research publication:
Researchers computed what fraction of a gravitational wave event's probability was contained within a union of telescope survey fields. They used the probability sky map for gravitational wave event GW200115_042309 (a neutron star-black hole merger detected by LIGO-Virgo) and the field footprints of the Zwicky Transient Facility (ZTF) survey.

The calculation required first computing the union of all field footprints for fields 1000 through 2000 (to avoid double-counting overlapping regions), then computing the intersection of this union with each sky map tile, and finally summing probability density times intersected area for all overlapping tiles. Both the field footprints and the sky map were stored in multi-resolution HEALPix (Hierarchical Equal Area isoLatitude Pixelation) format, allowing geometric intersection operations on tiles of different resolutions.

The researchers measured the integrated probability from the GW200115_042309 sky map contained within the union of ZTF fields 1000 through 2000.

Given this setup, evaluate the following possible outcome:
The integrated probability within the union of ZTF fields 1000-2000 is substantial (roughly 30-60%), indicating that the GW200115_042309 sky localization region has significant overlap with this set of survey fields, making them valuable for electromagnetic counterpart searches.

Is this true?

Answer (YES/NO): NO